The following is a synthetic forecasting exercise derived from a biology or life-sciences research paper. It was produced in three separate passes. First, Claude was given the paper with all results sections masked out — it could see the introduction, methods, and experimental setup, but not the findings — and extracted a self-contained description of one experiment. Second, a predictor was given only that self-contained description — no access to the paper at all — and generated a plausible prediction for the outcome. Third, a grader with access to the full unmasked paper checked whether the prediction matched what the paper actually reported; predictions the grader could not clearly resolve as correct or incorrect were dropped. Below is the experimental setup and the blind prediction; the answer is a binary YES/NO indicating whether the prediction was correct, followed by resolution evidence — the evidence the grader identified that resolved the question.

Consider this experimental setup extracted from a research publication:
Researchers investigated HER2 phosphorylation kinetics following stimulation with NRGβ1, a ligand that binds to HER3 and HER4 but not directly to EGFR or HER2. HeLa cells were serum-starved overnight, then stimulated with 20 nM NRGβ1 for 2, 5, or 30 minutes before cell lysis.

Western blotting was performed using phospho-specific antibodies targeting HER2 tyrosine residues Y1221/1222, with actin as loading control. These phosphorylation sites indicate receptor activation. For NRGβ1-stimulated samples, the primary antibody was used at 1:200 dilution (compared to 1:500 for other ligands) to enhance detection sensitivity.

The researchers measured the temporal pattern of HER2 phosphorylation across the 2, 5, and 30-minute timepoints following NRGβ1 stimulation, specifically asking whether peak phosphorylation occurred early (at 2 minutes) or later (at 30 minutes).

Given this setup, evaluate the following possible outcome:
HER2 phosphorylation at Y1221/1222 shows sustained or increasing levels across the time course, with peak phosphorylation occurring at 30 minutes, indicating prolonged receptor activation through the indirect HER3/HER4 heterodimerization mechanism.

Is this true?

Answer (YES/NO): NO